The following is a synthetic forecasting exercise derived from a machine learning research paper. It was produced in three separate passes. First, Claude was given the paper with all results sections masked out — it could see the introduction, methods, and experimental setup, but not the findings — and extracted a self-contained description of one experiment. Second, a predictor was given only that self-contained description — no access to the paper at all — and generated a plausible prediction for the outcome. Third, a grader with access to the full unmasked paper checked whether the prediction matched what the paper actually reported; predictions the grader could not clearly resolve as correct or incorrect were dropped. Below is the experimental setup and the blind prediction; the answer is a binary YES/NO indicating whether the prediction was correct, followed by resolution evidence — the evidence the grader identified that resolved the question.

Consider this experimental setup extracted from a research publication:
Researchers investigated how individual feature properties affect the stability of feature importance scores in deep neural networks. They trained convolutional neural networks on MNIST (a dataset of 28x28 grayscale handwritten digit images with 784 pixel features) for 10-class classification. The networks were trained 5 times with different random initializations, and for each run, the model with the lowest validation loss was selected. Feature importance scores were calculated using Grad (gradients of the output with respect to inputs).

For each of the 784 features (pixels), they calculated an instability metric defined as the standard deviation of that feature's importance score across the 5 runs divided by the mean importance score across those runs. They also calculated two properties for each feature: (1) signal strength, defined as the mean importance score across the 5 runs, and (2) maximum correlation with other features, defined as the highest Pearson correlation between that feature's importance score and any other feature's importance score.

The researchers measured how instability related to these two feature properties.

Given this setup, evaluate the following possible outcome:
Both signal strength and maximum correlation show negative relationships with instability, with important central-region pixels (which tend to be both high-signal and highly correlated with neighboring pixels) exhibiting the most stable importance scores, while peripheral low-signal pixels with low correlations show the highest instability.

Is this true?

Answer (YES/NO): NO